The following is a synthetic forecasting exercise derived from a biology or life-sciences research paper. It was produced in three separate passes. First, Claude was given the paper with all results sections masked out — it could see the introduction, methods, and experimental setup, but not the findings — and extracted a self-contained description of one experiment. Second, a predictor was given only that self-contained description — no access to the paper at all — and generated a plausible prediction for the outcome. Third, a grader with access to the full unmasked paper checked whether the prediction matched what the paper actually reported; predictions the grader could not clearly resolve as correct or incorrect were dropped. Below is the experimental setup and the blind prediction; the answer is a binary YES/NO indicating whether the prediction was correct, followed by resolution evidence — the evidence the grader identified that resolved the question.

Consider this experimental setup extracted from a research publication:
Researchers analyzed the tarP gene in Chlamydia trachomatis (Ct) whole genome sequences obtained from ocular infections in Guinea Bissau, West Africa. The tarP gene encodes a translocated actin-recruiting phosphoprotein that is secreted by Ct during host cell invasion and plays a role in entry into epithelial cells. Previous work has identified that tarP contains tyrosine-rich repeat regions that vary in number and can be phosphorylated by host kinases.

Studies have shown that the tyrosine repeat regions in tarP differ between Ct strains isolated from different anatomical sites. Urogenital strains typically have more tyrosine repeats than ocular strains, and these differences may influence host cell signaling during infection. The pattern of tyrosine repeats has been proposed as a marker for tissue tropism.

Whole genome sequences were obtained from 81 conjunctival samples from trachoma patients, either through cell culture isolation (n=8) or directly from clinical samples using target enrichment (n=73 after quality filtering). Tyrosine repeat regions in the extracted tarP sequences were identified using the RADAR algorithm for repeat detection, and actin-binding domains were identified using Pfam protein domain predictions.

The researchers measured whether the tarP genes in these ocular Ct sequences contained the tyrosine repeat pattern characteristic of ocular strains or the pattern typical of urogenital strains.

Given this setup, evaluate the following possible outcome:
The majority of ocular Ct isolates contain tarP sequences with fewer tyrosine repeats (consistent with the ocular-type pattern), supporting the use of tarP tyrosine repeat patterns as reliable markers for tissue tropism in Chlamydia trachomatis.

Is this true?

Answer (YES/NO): YES